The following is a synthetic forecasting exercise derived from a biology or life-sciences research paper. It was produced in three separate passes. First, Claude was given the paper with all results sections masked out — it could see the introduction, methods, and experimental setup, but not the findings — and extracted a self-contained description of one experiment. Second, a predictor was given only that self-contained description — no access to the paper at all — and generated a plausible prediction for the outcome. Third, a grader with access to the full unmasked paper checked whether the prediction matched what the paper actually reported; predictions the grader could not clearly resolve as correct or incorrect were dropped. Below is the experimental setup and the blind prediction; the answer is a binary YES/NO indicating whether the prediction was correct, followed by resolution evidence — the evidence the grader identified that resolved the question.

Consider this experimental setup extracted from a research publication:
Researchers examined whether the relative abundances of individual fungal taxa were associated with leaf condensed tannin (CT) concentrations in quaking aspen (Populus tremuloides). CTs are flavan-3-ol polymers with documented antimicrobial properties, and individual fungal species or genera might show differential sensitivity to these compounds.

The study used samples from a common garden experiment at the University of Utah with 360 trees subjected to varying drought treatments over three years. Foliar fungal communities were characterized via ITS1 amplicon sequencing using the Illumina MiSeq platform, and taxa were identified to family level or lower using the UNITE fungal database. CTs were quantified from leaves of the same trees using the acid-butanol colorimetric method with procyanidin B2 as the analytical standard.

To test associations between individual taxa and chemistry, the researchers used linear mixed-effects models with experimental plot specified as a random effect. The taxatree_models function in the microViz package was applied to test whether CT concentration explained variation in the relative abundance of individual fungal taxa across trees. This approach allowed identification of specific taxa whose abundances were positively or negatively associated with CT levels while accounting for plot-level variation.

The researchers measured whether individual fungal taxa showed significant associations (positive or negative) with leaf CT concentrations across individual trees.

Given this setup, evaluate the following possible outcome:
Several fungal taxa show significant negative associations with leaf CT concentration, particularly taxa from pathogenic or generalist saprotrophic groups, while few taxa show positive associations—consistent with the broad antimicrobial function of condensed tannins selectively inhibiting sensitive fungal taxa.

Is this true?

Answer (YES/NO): NO